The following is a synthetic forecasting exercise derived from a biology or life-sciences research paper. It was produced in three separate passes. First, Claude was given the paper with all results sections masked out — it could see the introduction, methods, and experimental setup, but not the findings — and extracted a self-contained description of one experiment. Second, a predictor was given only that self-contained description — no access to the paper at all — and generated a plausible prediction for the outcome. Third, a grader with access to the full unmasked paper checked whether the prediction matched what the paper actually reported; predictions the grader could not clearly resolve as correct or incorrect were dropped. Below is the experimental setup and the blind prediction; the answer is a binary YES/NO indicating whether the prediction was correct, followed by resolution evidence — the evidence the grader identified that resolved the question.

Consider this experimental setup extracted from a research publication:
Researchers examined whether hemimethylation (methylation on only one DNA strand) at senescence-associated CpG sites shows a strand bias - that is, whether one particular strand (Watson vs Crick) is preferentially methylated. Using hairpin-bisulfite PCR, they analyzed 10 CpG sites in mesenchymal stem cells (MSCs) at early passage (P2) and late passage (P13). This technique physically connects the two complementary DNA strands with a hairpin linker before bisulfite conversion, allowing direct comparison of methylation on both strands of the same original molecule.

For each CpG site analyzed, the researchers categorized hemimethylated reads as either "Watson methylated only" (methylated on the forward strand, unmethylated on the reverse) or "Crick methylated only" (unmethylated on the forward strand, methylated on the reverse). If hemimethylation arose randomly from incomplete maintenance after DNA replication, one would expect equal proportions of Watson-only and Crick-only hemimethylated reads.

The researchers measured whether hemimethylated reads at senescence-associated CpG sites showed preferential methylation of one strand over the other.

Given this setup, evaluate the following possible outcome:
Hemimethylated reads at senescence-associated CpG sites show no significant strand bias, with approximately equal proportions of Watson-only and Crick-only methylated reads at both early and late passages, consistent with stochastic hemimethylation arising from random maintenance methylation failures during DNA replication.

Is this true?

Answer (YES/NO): NO